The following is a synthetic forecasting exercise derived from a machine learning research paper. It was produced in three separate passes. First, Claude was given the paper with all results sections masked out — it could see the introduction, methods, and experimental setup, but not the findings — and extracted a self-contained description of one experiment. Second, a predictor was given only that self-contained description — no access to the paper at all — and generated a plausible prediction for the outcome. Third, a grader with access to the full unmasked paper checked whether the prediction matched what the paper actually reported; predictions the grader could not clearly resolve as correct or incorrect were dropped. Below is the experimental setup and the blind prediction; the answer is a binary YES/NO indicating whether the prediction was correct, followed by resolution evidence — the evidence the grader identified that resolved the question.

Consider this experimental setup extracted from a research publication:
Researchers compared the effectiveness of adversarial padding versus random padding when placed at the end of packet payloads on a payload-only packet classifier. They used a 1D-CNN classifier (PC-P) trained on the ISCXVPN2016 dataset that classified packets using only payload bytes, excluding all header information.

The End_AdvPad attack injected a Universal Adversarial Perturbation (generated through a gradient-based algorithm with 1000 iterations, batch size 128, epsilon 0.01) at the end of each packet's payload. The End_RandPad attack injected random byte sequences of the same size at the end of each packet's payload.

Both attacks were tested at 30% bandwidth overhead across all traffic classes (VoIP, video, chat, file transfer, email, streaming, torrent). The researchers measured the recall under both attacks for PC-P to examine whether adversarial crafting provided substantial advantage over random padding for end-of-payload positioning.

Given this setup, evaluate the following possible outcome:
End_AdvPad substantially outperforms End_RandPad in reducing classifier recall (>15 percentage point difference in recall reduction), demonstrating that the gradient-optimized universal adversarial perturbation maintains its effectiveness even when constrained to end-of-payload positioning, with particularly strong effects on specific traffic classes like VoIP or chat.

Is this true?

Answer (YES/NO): NO